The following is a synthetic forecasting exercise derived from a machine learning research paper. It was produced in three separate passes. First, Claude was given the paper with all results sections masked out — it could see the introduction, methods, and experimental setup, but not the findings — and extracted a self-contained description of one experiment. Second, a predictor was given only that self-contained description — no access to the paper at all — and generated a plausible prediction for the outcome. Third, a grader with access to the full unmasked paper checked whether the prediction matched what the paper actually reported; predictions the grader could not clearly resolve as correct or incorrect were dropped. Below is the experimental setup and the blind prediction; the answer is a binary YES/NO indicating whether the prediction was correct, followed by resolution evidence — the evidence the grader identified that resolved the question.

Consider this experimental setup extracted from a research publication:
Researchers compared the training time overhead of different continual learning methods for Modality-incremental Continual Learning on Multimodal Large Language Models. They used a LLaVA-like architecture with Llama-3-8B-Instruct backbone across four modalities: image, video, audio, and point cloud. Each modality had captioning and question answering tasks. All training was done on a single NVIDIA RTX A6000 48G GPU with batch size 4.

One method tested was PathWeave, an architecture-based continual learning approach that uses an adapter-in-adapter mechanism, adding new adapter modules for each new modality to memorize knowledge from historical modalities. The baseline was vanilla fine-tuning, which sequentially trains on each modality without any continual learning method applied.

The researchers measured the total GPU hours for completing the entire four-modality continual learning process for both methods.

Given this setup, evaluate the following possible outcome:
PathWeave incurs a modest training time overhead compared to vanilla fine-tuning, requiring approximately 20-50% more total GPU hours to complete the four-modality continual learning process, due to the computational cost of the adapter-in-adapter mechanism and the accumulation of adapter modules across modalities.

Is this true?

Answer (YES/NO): NO